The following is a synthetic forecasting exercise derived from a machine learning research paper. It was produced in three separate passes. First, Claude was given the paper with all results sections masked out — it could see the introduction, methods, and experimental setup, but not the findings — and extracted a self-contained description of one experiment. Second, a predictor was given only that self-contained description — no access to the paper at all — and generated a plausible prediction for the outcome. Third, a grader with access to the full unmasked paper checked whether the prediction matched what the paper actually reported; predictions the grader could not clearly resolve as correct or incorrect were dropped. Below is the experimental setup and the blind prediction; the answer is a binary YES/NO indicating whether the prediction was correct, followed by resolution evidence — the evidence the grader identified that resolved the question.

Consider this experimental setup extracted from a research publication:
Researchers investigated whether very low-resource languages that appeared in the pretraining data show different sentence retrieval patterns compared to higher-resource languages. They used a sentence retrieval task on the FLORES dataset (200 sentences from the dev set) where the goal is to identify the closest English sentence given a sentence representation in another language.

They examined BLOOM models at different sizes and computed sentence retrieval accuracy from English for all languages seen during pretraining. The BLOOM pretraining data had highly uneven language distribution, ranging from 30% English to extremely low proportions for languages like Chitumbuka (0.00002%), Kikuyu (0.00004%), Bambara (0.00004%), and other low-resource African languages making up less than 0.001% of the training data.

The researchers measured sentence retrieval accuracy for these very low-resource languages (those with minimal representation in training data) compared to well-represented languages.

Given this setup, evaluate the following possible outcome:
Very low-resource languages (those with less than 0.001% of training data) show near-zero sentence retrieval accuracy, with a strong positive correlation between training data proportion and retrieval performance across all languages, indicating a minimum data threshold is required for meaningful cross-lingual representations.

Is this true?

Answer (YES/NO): NO